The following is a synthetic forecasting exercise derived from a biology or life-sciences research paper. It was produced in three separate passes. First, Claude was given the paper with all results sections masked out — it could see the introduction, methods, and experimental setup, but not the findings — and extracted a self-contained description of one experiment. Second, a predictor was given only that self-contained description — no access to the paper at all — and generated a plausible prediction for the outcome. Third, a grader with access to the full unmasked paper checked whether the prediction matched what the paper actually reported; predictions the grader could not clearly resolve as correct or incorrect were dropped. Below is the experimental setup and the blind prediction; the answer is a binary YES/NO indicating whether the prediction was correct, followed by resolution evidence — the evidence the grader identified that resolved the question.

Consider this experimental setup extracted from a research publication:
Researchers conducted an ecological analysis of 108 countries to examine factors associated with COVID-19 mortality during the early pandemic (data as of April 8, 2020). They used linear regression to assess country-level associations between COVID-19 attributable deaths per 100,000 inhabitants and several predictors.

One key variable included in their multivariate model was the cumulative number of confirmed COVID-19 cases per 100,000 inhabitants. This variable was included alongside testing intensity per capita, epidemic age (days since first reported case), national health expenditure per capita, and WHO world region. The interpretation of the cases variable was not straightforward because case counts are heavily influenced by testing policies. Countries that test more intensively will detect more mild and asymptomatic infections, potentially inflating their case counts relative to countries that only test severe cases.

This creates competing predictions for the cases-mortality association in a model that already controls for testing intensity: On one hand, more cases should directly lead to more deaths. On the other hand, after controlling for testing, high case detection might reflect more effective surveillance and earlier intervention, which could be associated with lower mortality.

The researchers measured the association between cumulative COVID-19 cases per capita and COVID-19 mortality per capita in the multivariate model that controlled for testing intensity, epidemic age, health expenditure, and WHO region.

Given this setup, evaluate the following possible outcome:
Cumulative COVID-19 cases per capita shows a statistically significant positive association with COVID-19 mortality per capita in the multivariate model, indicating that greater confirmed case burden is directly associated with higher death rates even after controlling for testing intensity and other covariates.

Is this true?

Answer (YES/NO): YES